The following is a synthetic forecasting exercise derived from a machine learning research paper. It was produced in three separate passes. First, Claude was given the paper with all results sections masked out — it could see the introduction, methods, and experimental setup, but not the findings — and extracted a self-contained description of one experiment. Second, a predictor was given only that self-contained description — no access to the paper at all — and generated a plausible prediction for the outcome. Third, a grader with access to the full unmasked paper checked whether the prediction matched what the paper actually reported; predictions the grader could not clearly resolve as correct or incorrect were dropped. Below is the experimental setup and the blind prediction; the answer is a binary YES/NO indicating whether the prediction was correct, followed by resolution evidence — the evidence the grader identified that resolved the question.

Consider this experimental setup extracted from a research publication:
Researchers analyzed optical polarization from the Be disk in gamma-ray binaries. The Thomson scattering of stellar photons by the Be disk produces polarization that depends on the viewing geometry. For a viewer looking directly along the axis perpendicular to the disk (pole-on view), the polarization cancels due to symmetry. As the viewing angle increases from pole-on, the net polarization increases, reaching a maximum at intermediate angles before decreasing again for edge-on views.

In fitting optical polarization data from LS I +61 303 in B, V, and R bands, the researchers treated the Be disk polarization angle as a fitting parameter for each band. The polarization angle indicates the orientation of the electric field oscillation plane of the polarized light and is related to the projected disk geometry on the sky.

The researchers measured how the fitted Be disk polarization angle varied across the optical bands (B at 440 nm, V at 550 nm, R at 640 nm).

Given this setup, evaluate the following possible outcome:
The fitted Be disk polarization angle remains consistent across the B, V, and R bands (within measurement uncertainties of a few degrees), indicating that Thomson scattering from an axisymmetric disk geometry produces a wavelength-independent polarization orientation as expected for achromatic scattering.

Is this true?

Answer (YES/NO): NO